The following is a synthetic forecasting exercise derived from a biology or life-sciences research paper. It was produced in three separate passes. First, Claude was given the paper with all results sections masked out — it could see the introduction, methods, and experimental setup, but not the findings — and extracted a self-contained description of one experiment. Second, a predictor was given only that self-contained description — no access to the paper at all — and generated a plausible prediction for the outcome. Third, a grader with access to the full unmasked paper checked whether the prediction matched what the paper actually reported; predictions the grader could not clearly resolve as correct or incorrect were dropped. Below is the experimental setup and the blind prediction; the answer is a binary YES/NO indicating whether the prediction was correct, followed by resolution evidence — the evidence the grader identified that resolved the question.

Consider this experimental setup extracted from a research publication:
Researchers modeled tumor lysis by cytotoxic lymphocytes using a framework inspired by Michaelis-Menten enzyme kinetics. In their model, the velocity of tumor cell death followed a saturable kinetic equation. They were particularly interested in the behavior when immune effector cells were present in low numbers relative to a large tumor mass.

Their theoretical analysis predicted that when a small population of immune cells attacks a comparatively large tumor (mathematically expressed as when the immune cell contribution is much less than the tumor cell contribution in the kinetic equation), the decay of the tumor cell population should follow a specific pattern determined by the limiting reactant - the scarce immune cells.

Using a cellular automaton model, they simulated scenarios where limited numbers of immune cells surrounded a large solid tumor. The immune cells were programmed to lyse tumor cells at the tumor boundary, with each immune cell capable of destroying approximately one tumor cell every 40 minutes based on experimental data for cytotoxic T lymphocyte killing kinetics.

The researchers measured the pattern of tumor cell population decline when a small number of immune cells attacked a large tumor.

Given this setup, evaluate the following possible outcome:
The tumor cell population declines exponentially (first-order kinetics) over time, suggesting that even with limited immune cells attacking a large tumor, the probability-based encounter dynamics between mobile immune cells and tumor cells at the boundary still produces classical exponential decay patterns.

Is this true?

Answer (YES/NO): NO